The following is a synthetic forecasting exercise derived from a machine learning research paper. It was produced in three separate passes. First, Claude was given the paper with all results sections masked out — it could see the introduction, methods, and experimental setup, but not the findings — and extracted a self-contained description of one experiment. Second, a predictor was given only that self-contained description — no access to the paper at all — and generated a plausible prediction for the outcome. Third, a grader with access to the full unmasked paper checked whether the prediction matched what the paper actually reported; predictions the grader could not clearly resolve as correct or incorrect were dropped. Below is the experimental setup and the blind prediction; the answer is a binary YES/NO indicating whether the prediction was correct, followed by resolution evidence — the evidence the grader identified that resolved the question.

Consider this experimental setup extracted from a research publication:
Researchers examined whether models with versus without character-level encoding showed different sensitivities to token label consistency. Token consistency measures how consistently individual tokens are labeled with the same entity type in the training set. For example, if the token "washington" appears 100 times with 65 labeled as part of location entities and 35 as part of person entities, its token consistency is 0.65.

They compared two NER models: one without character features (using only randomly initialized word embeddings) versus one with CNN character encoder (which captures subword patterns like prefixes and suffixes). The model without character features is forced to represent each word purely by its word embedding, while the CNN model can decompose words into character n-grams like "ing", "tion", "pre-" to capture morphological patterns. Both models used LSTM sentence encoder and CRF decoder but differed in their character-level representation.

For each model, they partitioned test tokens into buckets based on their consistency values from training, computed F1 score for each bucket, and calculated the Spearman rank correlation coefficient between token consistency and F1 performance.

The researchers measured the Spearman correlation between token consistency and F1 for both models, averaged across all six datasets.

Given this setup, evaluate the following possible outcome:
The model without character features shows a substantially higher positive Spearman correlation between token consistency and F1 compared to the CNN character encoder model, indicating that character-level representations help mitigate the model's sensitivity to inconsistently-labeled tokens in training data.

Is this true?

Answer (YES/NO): NO